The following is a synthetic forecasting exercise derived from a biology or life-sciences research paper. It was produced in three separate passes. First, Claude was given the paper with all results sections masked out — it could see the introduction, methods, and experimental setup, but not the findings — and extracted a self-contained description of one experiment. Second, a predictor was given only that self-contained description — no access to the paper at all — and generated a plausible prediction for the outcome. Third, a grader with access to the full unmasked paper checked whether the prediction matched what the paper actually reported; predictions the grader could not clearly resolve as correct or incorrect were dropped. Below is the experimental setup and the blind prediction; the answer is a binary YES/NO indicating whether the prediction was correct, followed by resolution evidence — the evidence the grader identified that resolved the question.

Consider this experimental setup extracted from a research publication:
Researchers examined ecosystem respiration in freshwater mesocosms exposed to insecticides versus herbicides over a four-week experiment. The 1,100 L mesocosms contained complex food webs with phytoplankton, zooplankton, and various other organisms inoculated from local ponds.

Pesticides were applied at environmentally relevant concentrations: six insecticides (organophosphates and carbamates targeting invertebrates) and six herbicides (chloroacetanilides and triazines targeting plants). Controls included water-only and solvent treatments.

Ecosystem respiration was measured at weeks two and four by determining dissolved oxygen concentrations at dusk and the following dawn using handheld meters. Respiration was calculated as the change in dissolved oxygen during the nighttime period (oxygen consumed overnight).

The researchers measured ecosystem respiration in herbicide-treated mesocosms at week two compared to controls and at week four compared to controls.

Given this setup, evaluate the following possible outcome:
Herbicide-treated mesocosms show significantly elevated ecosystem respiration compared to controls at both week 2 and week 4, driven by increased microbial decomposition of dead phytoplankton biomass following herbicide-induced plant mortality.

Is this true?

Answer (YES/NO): NO